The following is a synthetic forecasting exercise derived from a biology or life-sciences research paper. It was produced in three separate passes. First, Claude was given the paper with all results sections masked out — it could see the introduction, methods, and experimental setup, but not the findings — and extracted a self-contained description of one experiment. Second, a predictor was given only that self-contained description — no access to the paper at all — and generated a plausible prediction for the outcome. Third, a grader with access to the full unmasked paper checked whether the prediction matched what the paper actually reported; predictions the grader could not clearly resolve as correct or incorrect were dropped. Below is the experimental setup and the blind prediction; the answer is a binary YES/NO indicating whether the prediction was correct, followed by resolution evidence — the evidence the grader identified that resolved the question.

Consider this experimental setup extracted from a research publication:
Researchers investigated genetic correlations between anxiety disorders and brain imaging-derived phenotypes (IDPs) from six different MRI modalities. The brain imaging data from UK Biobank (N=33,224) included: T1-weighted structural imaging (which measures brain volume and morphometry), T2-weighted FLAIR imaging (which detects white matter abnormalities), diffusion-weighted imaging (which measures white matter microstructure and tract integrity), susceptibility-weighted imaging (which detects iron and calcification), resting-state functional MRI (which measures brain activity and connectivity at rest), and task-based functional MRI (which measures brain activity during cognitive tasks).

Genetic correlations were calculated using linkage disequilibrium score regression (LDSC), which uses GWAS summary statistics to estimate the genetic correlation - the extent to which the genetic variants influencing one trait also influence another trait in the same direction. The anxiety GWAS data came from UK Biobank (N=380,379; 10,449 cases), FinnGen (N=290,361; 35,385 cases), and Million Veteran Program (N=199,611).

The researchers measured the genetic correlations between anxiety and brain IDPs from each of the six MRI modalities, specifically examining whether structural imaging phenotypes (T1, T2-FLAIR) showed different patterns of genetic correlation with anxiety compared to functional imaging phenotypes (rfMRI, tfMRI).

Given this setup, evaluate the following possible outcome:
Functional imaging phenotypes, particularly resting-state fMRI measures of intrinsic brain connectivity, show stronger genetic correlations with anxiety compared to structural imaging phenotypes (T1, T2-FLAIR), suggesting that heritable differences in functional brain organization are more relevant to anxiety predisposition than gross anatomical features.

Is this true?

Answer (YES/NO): NO